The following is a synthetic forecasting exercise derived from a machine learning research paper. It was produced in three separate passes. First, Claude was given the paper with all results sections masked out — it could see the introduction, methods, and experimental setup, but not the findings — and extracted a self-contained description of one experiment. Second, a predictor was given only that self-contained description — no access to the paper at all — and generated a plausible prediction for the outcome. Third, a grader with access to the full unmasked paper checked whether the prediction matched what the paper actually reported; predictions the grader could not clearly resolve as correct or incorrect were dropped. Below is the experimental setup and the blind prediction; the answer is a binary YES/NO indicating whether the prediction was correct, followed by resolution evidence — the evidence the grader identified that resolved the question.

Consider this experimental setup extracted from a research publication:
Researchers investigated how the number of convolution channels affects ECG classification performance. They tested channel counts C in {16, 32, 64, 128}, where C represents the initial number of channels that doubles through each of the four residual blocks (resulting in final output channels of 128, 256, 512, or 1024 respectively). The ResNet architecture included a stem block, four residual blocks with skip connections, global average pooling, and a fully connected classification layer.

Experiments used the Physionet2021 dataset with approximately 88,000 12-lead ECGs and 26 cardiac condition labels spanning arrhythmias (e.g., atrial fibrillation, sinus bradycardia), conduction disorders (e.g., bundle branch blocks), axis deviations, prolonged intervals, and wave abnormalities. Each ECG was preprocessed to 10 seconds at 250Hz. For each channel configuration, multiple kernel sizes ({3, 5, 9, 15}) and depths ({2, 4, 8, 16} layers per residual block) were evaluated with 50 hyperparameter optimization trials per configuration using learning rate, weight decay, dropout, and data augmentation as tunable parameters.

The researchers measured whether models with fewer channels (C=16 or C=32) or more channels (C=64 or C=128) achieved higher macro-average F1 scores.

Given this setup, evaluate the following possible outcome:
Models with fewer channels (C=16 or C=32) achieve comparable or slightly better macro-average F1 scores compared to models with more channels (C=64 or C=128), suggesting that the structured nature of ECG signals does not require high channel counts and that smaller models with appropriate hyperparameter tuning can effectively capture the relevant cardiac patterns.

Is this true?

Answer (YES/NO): NO